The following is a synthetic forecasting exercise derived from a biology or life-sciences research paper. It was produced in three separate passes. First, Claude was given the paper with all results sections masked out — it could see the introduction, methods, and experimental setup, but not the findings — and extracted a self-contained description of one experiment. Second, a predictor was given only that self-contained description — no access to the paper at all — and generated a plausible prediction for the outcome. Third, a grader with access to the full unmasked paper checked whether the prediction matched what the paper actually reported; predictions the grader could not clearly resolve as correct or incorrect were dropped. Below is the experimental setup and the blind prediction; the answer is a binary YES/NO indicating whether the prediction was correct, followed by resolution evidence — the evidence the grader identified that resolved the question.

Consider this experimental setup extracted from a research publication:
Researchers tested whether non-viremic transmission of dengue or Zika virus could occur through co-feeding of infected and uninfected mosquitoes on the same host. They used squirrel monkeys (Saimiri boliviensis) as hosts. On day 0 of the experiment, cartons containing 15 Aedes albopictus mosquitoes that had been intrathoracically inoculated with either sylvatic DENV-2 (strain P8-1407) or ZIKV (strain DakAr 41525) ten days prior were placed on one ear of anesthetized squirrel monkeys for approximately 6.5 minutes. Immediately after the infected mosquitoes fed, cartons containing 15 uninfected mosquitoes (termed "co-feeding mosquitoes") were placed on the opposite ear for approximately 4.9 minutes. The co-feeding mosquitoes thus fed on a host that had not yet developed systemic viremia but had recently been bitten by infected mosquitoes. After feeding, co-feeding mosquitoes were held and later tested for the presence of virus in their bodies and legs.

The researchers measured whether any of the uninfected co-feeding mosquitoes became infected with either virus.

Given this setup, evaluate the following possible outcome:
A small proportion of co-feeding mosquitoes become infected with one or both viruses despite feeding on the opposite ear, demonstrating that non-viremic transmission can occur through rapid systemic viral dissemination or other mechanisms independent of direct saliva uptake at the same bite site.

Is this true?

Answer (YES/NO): NO